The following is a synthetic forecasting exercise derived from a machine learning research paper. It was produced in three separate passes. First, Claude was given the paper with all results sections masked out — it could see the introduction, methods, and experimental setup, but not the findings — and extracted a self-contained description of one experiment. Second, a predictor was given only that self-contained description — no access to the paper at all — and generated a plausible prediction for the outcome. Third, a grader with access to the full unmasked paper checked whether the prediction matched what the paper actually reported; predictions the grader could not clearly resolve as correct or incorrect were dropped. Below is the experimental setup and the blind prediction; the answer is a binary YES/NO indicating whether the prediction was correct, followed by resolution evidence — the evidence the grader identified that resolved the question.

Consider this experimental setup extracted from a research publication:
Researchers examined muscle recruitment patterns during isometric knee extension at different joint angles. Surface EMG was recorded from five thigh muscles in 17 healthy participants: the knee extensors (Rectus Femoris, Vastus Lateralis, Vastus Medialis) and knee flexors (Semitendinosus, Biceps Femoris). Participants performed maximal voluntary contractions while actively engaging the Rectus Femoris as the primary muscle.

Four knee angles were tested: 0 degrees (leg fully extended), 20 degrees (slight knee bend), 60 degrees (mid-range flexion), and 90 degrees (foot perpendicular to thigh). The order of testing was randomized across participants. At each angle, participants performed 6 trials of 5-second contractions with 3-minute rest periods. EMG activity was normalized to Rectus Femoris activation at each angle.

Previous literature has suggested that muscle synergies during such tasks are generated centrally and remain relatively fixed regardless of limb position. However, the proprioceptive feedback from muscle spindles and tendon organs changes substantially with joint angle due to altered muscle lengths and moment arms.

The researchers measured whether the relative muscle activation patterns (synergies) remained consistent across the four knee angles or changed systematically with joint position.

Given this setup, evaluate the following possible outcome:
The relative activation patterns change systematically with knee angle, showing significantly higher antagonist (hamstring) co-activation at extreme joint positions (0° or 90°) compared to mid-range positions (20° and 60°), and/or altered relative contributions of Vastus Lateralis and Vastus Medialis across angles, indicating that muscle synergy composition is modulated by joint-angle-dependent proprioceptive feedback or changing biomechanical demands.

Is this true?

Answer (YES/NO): NO